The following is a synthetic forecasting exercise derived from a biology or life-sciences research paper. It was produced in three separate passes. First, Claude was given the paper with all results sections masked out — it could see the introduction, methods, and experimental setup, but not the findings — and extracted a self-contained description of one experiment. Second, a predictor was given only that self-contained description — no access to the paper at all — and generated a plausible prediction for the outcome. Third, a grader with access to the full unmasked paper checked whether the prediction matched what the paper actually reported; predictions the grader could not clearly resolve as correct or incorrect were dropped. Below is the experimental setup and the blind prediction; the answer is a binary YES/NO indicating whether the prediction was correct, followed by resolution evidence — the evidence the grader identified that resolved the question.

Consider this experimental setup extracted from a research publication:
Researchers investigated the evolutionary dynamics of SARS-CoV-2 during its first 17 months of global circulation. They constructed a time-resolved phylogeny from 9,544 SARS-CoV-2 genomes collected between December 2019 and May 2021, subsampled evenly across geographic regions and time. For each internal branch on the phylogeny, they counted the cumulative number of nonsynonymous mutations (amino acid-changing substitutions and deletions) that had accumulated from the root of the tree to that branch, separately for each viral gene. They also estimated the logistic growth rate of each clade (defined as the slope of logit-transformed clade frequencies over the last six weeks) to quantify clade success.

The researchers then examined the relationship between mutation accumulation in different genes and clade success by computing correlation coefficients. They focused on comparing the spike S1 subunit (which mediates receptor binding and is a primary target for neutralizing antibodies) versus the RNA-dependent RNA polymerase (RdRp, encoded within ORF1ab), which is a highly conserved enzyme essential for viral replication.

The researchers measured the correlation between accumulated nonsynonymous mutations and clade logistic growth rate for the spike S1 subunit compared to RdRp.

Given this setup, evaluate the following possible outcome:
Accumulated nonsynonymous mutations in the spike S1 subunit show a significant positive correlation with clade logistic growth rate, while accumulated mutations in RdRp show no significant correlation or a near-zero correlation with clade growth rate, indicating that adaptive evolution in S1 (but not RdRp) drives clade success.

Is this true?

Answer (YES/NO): YES